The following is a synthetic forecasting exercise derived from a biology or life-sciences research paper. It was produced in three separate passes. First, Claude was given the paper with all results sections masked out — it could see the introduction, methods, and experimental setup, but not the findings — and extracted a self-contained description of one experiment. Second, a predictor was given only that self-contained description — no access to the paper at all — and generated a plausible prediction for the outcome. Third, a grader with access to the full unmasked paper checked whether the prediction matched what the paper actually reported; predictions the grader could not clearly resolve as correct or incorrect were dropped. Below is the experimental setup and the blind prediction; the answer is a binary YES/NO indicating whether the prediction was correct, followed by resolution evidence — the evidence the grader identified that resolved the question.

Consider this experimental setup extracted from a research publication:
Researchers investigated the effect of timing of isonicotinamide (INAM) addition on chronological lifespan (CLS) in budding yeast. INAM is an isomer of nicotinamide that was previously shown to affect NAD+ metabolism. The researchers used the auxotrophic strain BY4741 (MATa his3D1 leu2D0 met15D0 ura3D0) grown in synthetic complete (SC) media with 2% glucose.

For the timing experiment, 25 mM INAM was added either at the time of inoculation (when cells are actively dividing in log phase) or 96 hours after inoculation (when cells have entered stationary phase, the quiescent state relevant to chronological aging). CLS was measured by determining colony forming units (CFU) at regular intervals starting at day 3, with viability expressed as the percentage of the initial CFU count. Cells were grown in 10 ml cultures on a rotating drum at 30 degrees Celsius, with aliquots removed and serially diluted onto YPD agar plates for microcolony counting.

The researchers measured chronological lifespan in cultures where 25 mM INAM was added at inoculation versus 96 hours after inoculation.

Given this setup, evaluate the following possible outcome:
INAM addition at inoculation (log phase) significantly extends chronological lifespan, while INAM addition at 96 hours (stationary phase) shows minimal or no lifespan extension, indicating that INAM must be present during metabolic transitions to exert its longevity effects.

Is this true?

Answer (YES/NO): NO